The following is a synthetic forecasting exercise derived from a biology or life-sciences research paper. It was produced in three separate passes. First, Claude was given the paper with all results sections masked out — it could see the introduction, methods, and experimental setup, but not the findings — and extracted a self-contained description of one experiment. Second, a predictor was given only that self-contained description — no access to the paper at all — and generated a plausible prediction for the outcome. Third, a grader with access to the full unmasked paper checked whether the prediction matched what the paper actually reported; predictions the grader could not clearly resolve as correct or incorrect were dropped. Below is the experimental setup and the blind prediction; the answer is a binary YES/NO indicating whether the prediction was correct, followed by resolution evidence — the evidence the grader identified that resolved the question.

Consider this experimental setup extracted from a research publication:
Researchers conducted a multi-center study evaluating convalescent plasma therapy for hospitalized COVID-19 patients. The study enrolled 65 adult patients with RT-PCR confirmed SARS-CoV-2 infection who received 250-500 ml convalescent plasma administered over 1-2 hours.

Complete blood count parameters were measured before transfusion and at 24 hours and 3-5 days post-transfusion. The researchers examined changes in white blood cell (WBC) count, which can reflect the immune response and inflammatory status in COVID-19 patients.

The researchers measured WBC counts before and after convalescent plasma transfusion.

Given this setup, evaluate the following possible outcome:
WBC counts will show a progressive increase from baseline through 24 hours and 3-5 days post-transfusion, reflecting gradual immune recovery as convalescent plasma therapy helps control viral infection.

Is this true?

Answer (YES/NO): NO